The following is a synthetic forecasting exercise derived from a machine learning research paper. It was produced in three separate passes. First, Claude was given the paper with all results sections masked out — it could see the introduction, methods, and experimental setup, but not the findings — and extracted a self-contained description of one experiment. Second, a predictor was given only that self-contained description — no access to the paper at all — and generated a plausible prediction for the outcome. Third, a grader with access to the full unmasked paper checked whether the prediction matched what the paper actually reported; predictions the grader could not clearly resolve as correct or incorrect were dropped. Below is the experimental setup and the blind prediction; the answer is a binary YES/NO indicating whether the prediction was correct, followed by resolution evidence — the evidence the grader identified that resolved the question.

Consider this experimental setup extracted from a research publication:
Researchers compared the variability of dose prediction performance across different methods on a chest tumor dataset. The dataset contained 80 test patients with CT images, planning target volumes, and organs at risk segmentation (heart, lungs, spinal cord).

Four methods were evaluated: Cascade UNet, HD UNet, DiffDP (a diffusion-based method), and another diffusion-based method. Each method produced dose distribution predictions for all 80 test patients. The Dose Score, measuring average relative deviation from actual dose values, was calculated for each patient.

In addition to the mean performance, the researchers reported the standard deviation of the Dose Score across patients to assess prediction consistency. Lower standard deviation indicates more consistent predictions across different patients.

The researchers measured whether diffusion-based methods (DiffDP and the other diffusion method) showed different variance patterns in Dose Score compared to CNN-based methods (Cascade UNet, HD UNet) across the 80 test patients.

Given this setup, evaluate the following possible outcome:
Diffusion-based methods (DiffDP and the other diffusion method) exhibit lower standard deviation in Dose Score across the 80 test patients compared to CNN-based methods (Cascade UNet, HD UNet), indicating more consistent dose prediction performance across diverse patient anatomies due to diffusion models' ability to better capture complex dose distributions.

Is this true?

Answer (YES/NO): YES